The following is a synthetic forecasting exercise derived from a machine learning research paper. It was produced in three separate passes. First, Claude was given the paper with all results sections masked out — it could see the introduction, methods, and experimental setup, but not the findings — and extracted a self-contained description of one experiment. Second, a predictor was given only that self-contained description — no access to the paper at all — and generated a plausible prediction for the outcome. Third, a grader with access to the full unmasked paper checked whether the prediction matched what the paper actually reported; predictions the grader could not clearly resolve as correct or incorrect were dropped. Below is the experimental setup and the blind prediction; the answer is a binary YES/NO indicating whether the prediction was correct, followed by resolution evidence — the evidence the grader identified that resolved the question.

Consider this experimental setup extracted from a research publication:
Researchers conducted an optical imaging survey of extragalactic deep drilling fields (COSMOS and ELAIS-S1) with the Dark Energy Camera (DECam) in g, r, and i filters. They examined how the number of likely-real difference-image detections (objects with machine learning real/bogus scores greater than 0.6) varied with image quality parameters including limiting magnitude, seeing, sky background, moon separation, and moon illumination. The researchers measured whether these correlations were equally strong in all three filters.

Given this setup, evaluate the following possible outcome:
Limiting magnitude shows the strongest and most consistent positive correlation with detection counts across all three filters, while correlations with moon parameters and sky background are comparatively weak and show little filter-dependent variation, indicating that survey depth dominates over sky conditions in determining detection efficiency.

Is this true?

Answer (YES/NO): NO